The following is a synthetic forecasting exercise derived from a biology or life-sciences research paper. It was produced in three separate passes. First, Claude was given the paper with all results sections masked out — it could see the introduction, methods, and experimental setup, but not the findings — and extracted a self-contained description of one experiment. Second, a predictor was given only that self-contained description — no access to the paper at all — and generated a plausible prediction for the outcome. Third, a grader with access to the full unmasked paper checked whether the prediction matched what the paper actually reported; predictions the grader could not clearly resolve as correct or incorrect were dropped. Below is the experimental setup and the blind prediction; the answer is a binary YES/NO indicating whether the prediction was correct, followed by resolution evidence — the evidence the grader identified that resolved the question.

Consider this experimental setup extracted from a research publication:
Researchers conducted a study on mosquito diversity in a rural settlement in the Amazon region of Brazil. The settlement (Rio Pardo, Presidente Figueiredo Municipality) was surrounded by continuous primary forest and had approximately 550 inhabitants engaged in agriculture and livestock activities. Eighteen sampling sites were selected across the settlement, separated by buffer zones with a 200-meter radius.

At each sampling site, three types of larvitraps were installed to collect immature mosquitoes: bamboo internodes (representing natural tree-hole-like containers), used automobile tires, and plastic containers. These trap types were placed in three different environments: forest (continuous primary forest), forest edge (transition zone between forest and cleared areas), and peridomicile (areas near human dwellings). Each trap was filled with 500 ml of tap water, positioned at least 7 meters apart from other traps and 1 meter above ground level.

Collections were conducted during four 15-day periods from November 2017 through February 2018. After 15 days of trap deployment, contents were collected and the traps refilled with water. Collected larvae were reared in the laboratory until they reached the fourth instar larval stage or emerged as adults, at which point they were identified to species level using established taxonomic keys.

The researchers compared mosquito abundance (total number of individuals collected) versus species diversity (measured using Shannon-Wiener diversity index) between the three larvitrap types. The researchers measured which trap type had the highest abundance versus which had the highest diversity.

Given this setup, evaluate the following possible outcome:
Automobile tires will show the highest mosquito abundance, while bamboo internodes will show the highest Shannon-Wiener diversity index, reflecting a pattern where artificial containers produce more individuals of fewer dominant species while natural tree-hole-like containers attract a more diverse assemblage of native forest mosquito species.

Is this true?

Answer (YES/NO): NO